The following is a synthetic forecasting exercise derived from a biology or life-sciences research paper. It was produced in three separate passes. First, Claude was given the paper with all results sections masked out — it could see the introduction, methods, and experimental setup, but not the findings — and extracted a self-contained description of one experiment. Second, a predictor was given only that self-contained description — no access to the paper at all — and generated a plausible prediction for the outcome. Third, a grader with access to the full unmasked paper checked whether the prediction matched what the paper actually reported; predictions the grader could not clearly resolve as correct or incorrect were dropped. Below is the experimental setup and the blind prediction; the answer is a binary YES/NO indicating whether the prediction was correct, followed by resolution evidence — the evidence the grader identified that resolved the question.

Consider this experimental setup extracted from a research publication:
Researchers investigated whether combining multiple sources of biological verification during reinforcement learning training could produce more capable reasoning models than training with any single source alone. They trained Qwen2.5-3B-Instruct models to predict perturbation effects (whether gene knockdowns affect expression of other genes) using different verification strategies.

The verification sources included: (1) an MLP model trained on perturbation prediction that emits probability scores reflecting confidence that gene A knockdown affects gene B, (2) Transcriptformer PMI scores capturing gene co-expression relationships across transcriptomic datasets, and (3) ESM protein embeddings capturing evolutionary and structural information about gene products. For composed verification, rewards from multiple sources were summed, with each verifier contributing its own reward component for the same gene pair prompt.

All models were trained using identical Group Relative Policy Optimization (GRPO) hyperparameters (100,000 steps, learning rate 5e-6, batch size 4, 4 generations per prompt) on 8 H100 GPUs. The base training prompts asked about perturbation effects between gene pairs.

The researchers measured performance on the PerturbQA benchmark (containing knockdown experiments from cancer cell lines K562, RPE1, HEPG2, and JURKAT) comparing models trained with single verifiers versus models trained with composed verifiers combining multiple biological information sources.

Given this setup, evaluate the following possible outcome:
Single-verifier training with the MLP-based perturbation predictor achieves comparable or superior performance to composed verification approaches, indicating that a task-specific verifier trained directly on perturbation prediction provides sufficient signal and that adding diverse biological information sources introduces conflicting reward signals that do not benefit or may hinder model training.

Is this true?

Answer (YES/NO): NO